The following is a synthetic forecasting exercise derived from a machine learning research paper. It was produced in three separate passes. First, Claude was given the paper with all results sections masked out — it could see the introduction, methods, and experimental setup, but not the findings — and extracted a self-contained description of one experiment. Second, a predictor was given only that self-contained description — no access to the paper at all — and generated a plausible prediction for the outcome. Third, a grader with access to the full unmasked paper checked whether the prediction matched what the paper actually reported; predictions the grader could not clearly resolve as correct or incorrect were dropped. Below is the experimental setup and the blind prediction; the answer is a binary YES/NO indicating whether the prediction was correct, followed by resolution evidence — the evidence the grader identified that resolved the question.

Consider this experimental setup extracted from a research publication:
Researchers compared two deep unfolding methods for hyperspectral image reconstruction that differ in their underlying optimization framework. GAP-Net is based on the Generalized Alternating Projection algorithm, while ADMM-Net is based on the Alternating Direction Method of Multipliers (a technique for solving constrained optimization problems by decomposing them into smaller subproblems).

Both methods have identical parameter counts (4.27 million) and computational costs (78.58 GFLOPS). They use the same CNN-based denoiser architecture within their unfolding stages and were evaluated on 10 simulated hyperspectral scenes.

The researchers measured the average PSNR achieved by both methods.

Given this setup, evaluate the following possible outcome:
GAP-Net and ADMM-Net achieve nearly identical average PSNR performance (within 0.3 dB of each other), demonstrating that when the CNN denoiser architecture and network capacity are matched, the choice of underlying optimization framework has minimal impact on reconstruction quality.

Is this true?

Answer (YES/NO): NO